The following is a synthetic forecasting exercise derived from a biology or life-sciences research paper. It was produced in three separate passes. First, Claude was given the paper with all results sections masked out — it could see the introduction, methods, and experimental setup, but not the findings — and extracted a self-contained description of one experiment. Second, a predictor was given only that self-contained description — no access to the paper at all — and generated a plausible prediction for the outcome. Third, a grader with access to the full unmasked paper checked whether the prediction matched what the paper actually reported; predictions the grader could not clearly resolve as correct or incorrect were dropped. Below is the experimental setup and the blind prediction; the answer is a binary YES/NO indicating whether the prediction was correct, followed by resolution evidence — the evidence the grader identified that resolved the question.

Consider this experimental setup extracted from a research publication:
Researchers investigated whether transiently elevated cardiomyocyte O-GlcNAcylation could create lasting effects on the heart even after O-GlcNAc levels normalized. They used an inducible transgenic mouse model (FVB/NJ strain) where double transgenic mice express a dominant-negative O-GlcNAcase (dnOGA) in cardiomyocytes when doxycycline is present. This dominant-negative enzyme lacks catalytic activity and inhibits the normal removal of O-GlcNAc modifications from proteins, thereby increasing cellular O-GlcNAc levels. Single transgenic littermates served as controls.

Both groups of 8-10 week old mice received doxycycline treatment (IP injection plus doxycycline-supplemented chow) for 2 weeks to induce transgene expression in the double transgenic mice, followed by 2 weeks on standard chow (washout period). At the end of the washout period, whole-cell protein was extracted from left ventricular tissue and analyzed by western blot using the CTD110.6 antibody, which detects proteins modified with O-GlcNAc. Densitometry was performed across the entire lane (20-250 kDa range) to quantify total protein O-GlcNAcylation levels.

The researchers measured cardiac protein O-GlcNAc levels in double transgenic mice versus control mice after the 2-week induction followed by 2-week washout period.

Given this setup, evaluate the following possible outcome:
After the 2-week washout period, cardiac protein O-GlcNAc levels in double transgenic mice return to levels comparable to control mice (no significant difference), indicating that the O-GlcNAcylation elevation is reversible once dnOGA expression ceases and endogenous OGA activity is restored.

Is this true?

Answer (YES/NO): YES